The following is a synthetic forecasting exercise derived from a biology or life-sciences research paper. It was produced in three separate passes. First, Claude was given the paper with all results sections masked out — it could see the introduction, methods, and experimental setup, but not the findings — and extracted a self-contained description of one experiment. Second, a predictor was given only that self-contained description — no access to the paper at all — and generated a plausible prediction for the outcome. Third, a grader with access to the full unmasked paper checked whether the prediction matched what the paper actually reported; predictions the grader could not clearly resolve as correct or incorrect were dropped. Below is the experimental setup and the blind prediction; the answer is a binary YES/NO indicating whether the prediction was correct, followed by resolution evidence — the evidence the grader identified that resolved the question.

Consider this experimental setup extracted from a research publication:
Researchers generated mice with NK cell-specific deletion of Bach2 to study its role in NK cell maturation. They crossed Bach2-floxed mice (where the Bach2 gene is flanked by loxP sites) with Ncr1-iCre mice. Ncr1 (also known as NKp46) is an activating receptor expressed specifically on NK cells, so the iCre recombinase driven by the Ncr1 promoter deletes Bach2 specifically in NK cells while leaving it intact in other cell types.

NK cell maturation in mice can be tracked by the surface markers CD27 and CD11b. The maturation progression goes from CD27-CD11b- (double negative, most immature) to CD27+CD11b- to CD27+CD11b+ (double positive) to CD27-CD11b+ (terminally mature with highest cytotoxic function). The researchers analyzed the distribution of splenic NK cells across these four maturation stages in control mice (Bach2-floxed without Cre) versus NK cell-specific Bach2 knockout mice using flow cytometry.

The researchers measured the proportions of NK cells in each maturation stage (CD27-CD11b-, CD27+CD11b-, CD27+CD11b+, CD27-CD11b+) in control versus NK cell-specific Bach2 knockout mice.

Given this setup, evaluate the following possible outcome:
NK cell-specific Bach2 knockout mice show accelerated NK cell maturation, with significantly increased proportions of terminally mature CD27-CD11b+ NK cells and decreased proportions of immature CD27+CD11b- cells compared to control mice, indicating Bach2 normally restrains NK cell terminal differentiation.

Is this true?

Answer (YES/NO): NO